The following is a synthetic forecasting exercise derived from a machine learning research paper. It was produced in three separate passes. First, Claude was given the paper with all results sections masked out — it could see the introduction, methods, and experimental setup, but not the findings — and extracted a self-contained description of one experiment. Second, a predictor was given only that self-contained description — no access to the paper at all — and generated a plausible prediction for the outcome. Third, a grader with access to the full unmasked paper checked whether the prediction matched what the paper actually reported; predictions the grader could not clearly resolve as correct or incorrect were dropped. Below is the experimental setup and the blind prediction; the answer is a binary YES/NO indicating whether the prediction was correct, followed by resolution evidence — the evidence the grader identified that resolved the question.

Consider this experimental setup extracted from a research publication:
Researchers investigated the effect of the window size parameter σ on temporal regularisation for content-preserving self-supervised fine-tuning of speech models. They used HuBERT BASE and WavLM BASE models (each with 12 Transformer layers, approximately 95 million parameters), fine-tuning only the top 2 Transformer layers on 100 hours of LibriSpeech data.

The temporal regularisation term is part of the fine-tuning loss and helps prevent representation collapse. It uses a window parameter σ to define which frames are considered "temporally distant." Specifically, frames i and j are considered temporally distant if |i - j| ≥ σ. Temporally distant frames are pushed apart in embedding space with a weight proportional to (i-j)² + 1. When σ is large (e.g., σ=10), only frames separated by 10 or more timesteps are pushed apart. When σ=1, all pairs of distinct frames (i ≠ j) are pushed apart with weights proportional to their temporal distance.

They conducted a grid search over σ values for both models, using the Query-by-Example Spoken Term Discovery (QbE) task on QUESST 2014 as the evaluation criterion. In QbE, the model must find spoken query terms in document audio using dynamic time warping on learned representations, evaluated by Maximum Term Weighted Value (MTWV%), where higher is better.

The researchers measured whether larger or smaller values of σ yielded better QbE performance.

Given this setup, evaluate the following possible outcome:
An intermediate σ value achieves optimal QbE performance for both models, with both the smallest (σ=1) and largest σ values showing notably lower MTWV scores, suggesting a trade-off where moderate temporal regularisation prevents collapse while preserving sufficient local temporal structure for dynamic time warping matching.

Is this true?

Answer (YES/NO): NO